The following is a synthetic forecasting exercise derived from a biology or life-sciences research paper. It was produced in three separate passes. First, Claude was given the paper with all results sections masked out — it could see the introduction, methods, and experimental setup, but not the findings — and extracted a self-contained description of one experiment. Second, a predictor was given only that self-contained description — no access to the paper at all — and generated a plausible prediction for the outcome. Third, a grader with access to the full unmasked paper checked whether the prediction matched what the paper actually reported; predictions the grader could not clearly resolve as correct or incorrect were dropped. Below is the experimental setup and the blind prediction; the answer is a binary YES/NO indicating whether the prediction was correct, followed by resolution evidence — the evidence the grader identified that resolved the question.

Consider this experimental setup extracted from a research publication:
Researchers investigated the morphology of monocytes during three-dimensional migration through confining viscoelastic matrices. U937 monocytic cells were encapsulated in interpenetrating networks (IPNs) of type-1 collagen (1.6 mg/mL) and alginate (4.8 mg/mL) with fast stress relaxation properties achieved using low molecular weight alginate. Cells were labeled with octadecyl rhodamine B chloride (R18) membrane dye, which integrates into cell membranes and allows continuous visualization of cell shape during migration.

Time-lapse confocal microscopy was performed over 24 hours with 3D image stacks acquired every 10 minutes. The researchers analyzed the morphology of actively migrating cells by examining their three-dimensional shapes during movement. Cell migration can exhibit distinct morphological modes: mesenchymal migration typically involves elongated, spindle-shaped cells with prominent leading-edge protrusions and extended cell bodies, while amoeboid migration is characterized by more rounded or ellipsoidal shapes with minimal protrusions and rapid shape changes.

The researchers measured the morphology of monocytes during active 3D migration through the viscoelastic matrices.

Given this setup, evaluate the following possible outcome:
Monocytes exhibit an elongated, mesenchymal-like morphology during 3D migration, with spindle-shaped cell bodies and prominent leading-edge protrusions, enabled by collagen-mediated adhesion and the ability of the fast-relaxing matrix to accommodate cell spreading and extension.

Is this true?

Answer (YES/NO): NO